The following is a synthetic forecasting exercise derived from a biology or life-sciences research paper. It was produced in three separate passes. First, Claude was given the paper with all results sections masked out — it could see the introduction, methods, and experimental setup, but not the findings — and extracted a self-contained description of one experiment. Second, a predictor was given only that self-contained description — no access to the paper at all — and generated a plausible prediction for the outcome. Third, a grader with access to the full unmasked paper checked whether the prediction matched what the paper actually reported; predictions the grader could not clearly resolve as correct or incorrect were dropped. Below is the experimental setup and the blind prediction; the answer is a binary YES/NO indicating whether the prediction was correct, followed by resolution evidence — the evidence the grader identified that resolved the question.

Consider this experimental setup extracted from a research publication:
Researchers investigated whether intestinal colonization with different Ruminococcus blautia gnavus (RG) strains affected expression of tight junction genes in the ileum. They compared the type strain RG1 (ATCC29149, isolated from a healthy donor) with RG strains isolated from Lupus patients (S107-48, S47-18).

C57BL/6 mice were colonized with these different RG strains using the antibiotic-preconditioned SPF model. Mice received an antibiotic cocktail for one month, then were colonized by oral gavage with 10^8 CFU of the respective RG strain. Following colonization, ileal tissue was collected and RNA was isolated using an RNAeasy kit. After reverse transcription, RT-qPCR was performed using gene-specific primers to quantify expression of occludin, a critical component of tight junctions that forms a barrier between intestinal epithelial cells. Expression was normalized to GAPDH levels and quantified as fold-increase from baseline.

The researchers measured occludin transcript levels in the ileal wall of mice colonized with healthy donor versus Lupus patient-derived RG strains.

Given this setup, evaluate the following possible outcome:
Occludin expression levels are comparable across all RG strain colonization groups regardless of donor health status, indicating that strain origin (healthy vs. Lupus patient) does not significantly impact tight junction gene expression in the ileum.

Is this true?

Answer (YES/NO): NO